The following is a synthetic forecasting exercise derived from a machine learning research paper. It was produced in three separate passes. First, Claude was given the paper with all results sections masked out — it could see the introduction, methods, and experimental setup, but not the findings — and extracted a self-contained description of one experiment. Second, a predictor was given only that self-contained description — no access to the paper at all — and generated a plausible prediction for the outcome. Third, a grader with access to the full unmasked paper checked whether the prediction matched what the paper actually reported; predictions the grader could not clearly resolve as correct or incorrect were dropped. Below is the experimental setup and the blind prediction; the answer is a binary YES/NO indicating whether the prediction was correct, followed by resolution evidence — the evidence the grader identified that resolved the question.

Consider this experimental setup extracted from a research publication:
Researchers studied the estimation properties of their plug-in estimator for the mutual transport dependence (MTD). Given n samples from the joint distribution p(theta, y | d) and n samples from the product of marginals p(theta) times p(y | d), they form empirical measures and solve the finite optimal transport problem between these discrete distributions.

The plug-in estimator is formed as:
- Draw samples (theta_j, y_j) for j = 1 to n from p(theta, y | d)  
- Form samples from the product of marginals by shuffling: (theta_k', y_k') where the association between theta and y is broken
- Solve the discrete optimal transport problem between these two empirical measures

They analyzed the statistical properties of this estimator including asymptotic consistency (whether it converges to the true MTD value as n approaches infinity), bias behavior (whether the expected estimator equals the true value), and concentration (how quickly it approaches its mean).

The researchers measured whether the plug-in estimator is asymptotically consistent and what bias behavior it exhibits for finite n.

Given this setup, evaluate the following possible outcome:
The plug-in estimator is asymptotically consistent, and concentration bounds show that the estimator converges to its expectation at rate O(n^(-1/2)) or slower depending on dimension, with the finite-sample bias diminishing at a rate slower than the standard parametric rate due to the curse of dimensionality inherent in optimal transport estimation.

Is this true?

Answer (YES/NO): NO